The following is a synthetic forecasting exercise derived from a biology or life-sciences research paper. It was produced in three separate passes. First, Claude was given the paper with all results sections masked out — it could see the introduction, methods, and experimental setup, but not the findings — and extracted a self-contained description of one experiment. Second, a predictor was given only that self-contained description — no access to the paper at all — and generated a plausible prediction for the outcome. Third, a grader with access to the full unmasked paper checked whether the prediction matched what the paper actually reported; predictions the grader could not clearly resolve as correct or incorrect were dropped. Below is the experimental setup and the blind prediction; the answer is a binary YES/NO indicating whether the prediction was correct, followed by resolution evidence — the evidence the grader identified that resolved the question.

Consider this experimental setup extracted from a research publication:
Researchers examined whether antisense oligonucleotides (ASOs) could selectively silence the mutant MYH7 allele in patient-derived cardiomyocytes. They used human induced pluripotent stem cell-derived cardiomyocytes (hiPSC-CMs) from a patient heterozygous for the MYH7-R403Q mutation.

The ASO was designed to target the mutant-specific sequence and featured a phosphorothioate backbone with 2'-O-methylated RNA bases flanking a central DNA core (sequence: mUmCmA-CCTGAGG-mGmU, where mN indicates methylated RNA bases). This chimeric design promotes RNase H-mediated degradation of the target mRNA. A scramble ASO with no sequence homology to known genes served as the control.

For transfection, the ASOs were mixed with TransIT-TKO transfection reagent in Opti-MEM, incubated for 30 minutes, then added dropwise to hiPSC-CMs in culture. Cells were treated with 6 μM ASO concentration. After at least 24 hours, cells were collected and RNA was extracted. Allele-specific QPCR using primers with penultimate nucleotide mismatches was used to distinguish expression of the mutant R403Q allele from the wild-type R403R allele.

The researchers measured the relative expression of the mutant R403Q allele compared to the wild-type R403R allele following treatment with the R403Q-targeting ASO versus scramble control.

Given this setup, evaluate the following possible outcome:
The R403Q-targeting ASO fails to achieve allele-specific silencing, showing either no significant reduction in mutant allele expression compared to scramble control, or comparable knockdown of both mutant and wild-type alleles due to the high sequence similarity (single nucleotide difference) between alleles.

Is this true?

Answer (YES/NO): NO